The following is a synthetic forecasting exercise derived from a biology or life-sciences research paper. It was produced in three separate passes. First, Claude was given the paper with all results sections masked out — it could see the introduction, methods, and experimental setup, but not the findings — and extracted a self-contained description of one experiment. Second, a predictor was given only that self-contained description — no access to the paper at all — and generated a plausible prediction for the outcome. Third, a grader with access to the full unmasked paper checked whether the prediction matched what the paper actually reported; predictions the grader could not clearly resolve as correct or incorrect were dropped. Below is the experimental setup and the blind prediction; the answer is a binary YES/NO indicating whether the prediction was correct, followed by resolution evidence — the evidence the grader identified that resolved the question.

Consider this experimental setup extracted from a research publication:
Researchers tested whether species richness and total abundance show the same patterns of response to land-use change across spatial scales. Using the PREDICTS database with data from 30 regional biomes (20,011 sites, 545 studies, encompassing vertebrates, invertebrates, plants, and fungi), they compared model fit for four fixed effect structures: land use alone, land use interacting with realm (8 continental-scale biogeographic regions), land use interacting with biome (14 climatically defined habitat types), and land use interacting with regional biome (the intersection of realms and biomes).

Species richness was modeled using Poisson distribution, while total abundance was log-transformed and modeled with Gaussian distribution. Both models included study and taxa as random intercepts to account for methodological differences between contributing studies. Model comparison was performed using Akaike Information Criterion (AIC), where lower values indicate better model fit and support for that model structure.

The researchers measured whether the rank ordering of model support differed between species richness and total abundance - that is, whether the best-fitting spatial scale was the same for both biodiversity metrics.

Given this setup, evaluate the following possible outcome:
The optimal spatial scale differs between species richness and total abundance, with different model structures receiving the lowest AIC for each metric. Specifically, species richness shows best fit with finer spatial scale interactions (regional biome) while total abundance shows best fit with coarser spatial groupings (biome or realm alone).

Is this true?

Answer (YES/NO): NO